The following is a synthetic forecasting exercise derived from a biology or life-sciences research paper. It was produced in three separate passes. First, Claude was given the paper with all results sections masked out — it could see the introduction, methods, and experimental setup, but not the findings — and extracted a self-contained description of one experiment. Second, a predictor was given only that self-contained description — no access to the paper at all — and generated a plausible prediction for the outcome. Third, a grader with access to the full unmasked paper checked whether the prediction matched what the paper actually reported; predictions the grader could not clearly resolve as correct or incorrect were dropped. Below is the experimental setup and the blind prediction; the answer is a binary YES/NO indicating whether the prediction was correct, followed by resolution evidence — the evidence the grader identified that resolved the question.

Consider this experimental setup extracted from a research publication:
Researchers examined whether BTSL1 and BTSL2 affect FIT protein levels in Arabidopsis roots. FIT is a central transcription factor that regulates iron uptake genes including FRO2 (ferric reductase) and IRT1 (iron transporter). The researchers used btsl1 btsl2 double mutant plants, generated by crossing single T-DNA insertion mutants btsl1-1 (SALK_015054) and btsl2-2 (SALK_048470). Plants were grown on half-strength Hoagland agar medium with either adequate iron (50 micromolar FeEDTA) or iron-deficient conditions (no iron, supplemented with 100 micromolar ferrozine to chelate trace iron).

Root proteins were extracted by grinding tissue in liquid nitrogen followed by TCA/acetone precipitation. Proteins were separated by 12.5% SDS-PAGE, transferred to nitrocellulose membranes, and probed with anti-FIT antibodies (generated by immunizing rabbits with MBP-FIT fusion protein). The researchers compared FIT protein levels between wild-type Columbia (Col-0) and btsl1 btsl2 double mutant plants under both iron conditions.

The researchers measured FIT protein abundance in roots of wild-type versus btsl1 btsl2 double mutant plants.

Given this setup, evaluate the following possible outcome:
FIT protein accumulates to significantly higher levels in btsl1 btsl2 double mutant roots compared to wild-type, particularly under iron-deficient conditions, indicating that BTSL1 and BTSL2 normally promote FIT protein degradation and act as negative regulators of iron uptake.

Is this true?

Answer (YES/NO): YES